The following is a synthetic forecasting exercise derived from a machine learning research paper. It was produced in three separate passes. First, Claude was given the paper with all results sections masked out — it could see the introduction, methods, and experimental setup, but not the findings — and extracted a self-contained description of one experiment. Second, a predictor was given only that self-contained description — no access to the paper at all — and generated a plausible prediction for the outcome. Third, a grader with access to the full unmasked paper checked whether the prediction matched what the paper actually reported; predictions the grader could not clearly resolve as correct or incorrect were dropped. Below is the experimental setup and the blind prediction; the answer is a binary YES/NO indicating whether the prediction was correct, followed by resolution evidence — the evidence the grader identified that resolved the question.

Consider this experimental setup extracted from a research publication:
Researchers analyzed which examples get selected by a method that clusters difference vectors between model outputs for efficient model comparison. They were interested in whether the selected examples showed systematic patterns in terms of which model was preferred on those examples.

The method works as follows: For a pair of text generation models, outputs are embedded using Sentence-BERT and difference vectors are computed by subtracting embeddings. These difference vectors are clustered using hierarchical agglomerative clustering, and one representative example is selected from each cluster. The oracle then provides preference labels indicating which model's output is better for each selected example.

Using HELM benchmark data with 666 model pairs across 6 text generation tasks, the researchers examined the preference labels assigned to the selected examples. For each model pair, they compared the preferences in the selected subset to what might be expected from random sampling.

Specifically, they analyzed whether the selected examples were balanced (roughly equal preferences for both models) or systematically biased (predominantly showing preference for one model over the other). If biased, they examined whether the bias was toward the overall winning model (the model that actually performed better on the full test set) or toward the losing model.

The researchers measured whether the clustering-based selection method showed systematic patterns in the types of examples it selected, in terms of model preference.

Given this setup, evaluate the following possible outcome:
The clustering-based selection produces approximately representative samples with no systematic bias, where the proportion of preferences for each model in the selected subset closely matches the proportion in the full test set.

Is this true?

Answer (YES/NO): NO